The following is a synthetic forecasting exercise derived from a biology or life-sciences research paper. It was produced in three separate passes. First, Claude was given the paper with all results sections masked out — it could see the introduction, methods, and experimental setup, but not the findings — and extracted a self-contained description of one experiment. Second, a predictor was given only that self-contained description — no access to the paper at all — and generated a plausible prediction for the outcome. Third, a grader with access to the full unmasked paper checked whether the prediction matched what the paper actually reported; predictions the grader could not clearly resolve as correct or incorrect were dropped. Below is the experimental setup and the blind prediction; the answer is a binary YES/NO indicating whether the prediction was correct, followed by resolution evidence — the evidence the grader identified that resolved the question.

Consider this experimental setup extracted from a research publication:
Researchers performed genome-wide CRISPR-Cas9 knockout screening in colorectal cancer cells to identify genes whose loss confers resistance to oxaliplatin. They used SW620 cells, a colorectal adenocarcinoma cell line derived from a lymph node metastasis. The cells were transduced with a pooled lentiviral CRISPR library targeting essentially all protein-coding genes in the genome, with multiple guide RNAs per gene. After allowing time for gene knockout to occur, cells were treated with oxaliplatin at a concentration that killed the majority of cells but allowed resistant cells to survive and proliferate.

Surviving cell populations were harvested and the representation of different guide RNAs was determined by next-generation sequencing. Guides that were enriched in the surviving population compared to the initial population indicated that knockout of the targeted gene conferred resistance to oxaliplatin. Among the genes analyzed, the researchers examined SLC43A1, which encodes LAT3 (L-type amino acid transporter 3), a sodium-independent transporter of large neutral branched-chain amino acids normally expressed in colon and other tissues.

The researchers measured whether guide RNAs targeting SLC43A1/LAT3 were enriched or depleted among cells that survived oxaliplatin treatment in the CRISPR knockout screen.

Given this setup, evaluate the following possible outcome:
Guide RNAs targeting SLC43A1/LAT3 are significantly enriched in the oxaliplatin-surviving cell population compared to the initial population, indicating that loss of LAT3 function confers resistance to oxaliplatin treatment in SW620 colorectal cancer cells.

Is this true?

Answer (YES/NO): YES